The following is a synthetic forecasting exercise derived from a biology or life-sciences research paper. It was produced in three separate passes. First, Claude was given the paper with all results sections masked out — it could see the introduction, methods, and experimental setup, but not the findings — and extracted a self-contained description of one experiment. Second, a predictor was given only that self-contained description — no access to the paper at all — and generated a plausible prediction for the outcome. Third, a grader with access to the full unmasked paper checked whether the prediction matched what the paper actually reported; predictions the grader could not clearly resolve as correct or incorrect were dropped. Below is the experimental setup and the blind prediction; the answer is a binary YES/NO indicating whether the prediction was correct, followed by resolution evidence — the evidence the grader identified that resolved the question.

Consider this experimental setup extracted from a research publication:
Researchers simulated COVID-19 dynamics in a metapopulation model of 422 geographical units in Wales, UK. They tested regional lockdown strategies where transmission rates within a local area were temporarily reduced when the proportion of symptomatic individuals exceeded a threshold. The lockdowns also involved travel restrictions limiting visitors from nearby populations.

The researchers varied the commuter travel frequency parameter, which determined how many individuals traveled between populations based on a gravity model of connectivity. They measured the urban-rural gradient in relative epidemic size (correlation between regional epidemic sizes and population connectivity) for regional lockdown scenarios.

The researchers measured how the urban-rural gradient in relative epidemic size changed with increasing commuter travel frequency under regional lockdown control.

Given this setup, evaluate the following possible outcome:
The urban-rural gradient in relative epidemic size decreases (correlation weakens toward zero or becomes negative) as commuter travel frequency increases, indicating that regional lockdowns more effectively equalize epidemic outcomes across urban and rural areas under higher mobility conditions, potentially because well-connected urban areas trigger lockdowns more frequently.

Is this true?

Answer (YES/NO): NO